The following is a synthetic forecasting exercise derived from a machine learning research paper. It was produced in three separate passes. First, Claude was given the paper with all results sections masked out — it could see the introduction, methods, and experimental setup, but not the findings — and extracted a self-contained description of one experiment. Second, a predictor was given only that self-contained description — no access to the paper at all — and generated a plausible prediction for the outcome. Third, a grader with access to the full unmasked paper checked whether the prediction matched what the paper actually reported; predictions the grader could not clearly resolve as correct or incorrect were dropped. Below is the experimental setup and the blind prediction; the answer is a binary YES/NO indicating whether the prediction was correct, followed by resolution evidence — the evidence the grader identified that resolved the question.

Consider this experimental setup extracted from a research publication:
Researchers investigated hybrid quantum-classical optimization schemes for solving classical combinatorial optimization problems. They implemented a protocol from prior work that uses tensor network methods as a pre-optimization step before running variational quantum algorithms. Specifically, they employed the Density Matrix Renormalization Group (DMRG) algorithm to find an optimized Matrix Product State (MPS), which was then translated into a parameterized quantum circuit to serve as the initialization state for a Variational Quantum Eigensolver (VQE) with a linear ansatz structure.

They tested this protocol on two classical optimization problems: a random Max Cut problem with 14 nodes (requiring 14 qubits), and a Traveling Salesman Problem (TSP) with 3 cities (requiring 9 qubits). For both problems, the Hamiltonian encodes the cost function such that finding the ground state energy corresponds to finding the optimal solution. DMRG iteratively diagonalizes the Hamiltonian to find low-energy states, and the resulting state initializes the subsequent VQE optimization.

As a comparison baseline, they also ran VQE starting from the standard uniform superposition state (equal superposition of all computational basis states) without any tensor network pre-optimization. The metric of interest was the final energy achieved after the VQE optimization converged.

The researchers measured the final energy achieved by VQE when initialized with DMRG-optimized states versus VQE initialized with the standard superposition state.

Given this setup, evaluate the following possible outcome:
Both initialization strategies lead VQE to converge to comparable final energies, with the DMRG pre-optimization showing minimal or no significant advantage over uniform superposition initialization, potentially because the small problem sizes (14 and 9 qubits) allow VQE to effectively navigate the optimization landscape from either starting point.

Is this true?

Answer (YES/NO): NO